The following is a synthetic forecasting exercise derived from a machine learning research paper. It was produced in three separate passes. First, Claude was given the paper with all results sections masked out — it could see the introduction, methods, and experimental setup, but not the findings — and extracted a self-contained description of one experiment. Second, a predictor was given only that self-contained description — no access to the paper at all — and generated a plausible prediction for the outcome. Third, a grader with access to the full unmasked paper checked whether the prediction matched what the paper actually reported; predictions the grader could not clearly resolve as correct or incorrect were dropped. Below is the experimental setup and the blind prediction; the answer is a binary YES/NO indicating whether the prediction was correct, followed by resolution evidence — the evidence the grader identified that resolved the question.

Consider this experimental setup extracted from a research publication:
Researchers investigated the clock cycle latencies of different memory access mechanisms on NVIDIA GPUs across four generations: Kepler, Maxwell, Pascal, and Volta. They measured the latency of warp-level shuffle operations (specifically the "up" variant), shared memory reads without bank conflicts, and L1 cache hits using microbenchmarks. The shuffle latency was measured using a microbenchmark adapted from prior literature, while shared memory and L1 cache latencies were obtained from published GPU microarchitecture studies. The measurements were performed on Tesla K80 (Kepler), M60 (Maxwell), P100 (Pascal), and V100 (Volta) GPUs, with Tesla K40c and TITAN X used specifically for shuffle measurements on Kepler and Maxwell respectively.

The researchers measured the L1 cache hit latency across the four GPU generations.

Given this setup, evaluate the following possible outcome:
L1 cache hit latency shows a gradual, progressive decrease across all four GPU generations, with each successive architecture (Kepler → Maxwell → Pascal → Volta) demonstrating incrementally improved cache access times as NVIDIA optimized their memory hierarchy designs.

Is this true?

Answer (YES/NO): NO